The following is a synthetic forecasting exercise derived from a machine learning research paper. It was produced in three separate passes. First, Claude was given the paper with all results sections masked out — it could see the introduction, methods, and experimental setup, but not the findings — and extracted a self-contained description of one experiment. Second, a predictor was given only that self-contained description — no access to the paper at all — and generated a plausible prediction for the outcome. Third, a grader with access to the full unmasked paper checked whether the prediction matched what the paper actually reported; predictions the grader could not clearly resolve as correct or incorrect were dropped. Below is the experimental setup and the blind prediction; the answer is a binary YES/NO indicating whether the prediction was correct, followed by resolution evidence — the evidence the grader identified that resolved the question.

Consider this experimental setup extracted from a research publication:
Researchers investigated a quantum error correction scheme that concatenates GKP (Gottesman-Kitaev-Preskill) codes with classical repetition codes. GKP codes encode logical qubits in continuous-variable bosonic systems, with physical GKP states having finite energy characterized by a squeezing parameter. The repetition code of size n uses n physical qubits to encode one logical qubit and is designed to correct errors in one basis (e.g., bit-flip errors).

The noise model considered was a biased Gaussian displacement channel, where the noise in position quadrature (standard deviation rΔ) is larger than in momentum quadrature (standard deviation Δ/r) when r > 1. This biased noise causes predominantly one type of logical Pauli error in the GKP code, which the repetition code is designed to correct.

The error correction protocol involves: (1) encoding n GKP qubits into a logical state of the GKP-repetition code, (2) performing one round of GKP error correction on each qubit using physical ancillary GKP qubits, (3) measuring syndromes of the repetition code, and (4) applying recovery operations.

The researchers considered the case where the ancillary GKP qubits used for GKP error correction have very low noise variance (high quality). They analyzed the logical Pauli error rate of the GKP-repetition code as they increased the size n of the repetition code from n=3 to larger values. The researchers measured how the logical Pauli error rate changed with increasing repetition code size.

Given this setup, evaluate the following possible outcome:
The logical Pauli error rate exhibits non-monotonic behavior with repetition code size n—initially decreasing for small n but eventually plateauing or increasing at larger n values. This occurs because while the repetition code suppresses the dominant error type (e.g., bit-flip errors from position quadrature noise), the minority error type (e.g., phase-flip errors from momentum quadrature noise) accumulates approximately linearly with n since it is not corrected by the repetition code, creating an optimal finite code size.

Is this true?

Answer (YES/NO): NO